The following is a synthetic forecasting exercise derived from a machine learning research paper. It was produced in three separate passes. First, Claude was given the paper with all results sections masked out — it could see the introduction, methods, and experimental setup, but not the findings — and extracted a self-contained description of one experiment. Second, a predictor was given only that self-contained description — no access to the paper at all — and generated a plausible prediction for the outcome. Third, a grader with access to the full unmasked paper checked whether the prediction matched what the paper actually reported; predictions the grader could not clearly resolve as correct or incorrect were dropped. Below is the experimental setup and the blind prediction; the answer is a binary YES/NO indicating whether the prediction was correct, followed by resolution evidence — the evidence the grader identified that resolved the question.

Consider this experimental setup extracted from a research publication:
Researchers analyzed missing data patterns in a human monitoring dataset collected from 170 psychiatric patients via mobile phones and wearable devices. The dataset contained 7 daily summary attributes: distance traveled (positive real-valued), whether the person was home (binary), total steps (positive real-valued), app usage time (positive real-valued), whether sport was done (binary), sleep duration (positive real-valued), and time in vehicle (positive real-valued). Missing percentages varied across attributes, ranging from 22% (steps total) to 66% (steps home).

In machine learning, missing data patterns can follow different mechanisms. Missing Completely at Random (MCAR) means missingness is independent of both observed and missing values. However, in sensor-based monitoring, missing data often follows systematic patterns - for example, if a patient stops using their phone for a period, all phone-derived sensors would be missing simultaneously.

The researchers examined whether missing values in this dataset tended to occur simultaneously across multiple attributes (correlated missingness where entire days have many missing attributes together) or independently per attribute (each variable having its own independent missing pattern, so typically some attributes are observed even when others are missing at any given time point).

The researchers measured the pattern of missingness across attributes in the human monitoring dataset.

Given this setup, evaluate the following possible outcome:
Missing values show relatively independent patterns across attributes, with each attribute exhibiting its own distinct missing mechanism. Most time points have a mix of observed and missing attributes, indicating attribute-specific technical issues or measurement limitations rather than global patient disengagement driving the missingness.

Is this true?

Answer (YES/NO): NO